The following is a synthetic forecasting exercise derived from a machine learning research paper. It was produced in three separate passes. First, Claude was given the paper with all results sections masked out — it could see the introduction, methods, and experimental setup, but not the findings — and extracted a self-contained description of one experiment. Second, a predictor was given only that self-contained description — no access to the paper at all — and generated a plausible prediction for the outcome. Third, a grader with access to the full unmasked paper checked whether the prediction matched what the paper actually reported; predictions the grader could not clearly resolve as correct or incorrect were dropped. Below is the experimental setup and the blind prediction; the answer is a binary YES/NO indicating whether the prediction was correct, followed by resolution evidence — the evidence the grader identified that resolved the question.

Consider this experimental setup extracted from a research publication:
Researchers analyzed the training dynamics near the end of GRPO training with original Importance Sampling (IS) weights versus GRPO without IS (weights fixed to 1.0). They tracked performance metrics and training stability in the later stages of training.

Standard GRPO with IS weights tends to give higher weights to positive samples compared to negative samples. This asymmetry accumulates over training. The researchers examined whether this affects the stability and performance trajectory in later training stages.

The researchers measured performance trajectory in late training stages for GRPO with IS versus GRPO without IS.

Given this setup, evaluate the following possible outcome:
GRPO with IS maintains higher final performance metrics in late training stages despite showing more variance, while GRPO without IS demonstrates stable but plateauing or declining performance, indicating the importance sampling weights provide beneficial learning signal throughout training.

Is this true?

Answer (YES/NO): NO